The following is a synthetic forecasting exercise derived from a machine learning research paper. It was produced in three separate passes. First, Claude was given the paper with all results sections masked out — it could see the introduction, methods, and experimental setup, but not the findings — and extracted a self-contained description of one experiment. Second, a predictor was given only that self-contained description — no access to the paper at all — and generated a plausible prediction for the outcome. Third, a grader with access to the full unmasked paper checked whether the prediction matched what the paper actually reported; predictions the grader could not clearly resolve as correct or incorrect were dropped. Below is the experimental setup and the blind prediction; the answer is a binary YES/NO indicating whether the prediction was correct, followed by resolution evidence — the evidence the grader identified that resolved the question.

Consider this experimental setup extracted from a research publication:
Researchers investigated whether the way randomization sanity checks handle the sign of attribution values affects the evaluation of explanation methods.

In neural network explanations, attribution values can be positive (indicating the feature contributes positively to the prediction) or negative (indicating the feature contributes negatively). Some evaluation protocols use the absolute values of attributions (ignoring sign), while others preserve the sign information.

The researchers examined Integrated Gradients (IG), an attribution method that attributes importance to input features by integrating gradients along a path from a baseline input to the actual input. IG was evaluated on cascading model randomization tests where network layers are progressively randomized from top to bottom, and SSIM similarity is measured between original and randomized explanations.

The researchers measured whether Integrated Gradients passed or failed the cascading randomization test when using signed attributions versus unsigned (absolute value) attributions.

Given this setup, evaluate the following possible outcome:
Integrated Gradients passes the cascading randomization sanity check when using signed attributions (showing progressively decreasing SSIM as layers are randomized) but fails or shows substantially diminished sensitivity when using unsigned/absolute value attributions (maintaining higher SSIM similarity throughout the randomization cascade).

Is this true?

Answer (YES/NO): YES